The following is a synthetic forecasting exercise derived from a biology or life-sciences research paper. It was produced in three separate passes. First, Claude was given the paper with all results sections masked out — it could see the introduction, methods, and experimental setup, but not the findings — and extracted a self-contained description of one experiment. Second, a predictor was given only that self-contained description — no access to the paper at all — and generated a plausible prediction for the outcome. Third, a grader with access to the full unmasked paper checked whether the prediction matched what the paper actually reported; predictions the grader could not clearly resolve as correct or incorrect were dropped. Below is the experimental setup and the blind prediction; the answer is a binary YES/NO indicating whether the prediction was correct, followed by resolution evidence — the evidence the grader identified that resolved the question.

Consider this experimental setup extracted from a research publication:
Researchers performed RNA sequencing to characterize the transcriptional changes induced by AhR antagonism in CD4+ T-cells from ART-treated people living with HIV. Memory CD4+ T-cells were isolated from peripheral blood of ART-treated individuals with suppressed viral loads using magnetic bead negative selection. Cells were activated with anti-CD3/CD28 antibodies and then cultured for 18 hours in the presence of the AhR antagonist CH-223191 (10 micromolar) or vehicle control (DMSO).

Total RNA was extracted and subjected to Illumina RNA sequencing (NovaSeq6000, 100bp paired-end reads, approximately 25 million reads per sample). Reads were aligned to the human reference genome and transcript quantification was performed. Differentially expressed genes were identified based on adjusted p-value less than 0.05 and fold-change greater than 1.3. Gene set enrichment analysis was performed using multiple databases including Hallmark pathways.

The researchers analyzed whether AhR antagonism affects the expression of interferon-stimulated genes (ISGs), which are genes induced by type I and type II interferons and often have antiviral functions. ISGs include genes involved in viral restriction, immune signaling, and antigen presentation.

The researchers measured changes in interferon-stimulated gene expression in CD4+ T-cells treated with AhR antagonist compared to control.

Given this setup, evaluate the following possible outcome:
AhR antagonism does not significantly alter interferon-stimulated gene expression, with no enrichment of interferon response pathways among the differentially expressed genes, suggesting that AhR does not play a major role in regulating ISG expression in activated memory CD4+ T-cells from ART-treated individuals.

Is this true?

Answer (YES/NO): NO